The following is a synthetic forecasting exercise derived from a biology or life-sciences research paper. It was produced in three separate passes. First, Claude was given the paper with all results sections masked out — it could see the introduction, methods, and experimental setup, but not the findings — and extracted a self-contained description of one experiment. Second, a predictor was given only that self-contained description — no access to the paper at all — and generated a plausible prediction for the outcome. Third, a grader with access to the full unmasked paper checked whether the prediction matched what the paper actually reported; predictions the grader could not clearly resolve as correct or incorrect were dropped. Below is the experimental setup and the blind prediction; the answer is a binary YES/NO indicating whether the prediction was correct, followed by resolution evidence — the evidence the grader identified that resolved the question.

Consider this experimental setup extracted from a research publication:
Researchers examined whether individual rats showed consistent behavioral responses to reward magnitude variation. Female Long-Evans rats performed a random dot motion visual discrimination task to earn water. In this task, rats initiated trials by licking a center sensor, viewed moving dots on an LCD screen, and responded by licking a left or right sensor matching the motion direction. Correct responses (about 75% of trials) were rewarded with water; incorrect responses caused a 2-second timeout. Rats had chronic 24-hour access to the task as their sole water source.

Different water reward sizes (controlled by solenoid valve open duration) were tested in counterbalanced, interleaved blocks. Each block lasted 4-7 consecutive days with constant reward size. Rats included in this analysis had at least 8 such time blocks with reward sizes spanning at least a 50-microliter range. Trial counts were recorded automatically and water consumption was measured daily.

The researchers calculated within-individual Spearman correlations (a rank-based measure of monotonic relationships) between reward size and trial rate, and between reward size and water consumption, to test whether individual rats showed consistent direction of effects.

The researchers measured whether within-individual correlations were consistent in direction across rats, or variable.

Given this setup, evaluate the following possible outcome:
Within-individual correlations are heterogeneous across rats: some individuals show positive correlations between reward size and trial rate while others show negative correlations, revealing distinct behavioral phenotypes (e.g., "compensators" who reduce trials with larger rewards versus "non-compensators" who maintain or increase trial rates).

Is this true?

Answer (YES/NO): NO